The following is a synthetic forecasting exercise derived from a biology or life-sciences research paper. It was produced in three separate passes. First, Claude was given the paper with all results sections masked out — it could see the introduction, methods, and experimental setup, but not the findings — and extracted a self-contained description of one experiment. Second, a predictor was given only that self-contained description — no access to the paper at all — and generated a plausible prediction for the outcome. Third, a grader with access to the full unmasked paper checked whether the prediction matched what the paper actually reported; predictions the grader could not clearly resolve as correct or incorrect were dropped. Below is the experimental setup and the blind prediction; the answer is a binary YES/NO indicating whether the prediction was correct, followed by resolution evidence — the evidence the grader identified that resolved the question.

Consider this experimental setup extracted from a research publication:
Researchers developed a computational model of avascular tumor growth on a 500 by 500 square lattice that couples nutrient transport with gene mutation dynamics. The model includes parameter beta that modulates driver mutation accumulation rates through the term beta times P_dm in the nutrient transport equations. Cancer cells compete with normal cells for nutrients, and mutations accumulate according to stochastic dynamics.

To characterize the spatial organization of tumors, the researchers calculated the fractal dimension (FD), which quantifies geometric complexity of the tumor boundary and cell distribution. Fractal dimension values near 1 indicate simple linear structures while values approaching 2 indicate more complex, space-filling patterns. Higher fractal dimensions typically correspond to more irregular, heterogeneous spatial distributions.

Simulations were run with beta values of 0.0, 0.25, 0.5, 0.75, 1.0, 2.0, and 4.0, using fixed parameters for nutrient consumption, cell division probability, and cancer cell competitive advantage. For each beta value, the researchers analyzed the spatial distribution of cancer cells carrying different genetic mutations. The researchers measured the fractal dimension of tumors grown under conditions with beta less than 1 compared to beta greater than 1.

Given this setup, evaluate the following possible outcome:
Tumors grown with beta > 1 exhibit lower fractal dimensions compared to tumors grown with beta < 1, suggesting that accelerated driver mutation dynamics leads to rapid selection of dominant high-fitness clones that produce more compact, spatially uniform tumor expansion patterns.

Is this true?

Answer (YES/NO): NO